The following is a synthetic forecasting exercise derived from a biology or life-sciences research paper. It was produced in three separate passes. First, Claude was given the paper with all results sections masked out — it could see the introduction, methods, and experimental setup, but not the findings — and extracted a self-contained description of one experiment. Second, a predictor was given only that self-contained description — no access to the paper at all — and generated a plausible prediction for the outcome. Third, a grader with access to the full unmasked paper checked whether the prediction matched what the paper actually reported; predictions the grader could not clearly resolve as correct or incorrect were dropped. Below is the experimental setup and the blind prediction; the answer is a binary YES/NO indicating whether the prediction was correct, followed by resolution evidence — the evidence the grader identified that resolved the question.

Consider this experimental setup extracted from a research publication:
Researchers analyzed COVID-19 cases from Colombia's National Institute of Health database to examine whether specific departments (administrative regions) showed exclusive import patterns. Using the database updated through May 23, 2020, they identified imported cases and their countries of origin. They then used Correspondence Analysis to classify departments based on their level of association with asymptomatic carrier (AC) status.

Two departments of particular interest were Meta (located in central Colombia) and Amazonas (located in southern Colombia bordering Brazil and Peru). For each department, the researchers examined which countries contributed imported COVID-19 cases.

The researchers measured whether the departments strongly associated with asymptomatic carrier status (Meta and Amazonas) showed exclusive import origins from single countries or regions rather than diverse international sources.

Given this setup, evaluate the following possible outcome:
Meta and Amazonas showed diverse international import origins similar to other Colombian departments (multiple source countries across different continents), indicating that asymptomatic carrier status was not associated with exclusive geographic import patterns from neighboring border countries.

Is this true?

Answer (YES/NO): NO